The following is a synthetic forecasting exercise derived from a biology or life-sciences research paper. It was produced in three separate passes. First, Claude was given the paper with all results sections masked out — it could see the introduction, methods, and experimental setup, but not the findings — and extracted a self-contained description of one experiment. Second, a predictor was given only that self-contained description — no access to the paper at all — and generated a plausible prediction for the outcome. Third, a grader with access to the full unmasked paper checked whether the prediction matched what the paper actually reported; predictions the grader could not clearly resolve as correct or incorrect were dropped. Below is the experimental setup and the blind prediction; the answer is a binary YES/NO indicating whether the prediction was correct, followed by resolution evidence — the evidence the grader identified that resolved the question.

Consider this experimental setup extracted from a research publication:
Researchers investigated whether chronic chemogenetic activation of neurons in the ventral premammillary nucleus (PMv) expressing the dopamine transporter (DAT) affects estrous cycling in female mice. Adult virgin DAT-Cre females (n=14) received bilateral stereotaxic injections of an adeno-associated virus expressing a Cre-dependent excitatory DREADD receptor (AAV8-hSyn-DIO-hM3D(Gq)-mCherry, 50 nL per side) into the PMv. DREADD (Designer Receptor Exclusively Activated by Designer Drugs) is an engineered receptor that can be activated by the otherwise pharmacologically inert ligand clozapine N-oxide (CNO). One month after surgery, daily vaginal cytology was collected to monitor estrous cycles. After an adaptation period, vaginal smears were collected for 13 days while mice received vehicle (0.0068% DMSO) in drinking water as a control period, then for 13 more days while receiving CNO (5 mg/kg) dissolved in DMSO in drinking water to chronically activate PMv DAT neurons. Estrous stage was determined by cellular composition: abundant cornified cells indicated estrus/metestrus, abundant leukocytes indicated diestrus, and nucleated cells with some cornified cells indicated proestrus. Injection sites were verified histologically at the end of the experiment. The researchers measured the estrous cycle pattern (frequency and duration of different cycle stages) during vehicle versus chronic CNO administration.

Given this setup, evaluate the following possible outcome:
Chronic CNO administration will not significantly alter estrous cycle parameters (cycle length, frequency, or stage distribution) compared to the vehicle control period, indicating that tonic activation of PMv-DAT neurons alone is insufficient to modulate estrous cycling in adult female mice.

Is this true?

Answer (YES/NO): YES